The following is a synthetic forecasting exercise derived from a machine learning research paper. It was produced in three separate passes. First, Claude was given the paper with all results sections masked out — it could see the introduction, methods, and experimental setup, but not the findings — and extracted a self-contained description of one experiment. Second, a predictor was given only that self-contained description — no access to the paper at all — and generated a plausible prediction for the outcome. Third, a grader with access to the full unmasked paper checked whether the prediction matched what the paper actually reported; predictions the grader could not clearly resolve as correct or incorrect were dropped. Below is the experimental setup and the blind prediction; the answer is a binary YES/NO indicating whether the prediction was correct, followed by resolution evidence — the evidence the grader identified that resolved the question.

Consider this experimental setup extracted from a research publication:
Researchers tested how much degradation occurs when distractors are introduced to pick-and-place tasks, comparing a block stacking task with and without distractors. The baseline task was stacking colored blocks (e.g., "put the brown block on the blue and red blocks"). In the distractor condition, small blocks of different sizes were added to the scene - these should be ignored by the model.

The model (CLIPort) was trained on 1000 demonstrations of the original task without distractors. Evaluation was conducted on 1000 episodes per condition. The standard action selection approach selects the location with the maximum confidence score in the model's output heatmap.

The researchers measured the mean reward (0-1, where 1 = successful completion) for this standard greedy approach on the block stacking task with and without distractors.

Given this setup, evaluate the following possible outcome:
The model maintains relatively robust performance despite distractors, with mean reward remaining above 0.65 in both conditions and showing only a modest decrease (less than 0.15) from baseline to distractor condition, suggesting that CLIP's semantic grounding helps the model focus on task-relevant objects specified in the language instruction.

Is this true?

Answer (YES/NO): NO